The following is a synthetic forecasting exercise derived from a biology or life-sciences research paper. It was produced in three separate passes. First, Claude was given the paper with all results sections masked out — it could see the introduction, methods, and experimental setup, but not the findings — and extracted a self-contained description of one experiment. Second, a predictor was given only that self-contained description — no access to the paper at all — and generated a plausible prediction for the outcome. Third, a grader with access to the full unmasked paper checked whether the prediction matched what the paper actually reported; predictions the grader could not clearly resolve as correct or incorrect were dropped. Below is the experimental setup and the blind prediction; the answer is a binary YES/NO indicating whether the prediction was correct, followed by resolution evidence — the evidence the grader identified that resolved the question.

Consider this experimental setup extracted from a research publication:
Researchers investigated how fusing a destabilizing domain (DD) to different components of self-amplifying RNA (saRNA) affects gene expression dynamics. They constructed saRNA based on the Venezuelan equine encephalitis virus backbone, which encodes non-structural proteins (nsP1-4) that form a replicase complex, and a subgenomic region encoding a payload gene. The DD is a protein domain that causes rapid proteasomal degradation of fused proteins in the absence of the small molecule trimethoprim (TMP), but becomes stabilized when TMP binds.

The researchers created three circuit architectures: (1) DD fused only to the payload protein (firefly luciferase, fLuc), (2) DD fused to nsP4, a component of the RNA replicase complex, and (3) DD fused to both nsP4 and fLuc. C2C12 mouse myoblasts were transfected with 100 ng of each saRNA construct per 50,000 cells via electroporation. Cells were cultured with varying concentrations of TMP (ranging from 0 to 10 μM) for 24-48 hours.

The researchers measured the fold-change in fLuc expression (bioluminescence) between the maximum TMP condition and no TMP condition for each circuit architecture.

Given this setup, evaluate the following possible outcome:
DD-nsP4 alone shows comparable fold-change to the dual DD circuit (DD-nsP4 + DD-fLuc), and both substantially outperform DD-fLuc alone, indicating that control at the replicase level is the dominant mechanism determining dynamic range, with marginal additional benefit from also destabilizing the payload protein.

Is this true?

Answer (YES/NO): NO